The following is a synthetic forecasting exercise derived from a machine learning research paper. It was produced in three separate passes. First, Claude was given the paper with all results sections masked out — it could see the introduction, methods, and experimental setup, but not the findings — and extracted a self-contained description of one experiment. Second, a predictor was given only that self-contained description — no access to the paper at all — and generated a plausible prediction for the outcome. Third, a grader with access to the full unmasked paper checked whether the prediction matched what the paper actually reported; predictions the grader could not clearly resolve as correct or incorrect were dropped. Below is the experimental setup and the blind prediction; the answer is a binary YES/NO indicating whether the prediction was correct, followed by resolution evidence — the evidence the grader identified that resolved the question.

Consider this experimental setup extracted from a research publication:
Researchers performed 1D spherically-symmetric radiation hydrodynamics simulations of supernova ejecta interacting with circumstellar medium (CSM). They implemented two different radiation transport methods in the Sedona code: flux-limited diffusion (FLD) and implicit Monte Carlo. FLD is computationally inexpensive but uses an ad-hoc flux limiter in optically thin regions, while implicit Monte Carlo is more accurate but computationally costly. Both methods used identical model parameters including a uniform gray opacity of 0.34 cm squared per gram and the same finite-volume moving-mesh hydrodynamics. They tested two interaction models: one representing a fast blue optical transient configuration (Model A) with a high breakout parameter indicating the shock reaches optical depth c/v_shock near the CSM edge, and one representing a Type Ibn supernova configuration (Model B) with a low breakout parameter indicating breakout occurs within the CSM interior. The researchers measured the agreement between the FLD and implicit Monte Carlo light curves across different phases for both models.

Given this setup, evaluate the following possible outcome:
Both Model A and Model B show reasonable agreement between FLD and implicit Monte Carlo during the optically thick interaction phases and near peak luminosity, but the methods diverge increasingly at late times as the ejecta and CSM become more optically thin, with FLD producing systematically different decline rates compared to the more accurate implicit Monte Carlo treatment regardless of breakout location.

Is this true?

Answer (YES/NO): NO